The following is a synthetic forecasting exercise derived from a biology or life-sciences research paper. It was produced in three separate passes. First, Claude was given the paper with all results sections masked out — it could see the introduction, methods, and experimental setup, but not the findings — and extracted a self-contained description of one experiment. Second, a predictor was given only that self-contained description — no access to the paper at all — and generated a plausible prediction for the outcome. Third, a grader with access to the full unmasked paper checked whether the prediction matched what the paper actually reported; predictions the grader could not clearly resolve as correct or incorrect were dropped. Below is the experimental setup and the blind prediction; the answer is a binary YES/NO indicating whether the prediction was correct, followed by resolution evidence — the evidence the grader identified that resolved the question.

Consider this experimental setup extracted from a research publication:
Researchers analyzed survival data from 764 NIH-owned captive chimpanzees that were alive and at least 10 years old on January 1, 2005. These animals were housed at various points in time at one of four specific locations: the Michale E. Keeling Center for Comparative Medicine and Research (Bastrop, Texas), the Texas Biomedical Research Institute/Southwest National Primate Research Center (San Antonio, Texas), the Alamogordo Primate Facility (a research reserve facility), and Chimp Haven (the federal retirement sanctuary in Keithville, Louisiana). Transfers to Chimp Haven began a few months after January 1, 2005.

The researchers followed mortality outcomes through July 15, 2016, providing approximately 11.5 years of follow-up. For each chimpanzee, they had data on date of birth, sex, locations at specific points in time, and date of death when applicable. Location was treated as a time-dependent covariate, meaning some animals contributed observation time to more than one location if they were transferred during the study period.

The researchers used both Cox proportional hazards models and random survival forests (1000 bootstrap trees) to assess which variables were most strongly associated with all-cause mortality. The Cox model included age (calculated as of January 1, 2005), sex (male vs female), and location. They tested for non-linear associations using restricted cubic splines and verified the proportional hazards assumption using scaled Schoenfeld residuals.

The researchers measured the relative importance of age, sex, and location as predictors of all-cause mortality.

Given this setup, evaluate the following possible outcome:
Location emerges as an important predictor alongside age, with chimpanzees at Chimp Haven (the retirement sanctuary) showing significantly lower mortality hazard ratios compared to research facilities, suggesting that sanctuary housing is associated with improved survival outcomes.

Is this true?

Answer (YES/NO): NO